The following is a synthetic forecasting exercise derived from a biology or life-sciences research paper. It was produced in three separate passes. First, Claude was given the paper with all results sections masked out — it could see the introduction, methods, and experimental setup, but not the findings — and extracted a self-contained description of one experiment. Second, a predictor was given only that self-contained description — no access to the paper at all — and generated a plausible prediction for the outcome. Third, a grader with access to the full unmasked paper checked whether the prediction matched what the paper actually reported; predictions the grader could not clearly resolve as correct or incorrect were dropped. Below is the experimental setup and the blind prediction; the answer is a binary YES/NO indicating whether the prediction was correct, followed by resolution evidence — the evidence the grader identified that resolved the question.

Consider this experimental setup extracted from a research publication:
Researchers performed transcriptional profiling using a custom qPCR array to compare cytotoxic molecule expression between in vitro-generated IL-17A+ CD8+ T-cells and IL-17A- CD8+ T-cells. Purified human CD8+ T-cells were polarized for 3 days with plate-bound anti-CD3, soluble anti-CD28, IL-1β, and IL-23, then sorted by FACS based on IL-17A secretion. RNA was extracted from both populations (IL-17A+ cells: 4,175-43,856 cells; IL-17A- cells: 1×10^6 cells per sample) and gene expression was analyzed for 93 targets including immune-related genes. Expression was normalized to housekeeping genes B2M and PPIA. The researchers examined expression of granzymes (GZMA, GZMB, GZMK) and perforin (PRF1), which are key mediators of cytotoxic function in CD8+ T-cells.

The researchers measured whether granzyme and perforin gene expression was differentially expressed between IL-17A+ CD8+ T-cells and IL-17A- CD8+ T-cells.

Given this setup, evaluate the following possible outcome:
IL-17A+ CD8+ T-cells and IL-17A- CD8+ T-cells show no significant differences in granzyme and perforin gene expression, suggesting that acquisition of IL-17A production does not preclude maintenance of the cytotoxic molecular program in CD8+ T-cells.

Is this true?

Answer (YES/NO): NO